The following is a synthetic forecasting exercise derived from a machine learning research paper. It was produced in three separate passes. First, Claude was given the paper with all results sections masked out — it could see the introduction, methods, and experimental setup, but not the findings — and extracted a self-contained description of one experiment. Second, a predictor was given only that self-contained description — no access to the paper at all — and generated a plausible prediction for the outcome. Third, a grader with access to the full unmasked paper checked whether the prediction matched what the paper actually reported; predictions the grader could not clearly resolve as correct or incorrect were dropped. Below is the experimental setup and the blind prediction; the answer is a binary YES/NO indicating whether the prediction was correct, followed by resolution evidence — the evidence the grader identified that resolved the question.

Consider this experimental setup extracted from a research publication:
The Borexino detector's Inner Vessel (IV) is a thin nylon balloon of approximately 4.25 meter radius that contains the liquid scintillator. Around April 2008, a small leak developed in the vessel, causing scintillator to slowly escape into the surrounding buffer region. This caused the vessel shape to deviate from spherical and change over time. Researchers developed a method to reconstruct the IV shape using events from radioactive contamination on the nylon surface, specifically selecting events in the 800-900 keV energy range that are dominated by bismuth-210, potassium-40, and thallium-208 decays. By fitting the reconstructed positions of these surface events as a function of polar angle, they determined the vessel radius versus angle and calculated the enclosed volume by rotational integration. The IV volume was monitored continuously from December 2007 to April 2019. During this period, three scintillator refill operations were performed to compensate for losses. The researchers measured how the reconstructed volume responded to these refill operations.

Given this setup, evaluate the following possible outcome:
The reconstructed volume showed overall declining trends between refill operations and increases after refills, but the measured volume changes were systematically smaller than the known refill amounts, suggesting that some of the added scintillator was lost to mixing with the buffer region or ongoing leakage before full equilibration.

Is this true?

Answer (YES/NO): NO